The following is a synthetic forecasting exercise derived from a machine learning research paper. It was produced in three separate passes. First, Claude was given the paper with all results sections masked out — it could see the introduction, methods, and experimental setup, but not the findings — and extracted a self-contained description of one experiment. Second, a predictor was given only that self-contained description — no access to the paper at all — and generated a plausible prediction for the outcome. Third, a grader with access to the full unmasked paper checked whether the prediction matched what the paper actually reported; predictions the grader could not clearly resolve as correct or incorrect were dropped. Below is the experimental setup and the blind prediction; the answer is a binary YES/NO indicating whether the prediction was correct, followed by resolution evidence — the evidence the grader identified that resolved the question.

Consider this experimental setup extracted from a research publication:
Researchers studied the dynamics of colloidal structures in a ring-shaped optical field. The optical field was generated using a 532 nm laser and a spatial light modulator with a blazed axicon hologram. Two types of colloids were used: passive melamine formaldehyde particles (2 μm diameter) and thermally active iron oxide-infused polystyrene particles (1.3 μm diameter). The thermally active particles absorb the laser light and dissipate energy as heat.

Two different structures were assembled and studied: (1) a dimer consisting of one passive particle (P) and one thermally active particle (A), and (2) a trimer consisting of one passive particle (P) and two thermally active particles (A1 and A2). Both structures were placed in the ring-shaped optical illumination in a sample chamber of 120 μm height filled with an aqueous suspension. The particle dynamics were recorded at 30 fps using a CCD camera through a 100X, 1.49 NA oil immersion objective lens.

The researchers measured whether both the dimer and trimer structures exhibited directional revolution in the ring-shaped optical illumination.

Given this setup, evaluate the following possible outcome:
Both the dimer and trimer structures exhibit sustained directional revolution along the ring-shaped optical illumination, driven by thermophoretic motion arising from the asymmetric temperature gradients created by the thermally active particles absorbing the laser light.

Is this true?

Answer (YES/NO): NO